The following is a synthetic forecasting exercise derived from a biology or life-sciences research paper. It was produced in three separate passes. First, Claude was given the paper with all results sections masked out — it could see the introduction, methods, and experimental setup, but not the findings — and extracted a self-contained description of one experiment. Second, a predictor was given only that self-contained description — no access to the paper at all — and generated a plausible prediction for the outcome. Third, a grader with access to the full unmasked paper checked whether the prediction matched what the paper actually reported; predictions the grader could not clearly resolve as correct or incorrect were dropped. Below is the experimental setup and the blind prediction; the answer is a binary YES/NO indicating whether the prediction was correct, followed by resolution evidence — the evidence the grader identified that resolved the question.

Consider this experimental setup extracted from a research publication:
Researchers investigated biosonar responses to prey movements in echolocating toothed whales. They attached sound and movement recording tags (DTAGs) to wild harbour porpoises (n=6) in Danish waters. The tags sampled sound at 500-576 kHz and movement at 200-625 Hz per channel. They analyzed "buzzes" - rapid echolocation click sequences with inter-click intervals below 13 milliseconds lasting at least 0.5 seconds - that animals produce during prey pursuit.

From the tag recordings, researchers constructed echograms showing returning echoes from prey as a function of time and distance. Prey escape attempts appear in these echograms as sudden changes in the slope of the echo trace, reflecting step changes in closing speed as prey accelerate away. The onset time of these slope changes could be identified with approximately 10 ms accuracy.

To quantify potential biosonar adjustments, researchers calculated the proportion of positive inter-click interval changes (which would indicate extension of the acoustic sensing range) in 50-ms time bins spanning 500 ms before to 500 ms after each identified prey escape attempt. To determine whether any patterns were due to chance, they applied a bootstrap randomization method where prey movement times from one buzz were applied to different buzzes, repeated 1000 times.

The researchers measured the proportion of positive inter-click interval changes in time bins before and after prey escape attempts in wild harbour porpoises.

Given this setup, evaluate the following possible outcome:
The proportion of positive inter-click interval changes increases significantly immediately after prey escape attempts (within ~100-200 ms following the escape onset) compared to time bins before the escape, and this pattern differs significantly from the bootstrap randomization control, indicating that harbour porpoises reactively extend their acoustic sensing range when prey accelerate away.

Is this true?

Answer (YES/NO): NO